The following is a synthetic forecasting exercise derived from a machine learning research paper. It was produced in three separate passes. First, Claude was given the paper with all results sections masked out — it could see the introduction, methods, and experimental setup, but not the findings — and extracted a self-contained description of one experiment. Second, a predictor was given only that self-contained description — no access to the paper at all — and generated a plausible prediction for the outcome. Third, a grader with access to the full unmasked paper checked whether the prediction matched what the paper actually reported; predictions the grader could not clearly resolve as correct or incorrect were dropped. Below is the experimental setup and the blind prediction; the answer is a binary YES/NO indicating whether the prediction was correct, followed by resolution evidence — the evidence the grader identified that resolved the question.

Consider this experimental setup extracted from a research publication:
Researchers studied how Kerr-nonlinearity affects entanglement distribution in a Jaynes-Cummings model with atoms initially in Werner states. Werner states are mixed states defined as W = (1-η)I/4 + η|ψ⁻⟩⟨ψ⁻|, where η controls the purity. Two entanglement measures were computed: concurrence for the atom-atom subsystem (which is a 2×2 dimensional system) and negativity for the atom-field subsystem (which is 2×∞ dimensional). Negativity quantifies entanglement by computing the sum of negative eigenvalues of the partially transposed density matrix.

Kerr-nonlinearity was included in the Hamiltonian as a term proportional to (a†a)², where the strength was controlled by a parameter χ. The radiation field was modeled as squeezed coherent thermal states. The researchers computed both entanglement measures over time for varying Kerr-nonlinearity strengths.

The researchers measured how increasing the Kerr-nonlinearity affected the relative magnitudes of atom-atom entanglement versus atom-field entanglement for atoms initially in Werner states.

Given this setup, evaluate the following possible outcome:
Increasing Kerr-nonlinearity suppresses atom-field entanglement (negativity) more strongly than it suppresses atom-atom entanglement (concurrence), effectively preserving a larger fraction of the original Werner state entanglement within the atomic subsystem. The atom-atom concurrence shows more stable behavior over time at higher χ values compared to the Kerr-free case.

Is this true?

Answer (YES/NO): NO